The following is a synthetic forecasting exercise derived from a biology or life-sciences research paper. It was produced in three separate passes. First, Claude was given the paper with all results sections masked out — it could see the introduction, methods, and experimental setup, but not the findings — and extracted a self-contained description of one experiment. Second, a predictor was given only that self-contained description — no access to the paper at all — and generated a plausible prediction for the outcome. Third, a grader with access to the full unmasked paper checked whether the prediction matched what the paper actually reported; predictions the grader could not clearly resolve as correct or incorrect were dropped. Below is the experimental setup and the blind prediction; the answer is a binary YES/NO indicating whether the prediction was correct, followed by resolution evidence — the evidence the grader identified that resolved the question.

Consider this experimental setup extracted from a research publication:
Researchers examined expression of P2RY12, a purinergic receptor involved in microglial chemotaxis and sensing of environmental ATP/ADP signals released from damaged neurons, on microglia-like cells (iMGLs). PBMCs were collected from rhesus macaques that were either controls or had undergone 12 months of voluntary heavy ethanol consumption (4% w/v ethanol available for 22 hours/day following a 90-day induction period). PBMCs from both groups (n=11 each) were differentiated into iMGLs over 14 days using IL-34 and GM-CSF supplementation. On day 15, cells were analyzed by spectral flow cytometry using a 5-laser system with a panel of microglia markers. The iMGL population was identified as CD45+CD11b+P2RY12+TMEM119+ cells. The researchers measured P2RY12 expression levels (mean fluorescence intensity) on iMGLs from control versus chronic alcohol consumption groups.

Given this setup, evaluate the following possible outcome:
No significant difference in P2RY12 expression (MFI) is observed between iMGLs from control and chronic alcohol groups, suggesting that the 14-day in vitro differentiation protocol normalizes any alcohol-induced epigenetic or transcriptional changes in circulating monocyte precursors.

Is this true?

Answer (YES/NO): NO